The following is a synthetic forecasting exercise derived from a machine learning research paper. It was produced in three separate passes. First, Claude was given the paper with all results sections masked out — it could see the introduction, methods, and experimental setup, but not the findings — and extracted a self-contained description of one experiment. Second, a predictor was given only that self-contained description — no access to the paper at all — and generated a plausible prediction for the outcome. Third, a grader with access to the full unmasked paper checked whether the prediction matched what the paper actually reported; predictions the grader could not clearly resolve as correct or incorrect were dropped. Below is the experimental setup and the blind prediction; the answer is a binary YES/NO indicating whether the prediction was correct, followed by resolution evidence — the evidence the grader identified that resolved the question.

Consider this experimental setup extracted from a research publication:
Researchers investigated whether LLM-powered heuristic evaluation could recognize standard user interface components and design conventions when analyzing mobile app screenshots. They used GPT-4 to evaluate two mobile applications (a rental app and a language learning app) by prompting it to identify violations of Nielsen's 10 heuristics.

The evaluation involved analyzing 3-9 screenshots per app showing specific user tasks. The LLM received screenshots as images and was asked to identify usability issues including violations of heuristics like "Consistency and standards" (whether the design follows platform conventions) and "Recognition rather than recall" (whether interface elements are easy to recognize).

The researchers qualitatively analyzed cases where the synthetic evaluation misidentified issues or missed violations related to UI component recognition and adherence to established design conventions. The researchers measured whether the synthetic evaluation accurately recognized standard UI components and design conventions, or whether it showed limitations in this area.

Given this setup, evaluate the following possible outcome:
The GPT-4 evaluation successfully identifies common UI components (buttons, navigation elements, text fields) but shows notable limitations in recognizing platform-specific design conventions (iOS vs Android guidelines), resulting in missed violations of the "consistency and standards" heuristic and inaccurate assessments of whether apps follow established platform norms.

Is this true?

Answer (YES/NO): NO